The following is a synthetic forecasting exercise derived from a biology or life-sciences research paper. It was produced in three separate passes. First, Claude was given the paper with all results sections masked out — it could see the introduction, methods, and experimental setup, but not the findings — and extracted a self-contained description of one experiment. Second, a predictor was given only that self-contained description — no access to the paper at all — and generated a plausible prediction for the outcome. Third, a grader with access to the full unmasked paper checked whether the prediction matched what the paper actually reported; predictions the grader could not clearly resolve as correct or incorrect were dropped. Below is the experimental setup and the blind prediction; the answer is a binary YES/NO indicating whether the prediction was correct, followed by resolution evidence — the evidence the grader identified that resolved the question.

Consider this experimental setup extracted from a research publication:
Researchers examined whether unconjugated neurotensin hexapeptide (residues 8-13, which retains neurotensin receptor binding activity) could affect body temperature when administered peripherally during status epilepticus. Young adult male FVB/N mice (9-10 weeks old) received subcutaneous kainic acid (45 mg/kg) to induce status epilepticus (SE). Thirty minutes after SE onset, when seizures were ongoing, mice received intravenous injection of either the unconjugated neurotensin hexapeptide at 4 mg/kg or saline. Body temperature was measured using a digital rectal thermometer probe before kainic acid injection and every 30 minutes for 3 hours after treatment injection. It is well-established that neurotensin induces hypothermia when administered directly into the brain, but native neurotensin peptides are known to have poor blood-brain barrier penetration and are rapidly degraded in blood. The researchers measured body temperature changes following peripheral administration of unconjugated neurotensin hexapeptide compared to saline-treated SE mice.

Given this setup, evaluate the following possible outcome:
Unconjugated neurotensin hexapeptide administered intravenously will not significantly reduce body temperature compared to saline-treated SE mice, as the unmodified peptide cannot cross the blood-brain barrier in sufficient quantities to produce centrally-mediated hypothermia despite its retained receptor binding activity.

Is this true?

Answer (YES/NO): YES